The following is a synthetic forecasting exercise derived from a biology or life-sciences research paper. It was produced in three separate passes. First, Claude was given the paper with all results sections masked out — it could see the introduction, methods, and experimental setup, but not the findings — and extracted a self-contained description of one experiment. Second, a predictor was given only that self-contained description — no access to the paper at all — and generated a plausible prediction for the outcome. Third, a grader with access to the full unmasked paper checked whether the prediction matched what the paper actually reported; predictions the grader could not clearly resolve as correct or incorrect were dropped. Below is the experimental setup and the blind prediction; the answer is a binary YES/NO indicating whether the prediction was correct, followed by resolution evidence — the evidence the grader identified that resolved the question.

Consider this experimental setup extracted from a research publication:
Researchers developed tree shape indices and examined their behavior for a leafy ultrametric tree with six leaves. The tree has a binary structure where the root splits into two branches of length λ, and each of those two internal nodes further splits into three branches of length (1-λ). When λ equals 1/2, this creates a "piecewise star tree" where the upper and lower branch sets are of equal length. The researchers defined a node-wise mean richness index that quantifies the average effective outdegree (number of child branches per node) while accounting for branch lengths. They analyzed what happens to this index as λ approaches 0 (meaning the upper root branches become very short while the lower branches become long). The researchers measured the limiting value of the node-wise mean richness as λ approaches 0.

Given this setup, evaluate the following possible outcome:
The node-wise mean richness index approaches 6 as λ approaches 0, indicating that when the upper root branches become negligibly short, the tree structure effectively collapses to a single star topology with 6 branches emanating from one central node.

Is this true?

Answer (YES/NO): YES